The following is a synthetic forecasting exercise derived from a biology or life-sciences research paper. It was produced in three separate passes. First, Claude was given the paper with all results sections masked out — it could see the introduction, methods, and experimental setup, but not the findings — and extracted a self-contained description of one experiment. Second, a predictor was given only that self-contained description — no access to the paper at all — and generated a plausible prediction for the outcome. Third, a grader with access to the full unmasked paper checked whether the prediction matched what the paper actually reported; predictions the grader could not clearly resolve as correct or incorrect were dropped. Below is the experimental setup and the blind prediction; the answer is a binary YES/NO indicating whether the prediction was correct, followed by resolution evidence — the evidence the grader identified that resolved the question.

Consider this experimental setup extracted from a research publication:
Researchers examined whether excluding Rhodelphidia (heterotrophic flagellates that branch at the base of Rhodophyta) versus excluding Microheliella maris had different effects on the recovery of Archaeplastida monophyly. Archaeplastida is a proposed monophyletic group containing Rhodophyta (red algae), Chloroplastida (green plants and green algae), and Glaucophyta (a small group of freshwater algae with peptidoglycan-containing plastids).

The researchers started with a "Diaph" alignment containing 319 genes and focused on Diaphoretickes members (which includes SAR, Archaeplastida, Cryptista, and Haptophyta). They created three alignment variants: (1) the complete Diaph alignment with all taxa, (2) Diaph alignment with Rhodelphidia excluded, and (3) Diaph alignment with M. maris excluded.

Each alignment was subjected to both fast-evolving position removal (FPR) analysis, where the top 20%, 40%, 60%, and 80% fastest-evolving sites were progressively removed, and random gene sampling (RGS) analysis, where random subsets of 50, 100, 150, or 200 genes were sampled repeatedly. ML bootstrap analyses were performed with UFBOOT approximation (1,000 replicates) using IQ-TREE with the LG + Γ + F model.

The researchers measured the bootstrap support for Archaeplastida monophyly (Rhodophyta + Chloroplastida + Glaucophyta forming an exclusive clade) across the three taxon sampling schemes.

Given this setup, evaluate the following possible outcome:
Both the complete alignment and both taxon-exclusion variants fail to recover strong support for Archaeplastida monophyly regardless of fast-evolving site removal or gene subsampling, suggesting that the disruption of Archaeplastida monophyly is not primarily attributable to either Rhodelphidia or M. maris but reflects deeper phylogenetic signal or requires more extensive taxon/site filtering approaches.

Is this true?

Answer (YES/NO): NO